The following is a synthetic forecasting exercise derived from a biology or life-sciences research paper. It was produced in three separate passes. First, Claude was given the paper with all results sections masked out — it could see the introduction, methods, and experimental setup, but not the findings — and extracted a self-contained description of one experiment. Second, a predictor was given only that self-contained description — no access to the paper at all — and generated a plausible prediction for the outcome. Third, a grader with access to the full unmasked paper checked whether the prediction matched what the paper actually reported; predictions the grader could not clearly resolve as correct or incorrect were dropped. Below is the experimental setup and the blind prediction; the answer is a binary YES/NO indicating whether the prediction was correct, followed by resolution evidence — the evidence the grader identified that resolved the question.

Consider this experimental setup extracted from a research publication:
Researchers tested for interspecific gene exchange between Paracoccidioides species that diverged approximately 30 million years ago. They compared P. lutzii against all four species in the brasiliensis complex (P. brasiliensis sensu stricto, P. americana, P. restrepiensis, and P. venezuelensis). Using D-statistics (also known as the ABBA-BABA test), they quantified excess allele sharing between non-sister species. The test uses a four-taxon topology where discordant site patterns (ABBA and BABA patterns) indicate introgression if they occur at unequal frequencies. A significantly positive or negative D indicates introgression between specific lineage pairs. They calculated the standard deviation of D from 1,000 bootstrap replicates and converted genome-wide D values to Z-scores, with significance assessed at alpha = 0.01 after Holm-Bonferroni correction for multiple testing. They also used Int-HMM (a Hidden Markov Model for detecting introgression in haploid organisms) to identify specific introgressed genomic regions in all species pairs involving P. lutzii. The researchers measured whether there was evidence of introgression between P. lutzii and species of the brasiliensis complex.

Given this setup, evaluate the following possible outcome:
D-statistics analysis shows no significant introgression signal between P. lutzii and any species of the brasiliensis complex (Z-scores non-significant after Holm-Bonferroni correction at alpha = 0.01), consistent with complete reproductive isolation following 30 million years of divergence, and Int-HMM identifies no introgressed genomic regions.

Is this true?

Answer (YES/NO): NO